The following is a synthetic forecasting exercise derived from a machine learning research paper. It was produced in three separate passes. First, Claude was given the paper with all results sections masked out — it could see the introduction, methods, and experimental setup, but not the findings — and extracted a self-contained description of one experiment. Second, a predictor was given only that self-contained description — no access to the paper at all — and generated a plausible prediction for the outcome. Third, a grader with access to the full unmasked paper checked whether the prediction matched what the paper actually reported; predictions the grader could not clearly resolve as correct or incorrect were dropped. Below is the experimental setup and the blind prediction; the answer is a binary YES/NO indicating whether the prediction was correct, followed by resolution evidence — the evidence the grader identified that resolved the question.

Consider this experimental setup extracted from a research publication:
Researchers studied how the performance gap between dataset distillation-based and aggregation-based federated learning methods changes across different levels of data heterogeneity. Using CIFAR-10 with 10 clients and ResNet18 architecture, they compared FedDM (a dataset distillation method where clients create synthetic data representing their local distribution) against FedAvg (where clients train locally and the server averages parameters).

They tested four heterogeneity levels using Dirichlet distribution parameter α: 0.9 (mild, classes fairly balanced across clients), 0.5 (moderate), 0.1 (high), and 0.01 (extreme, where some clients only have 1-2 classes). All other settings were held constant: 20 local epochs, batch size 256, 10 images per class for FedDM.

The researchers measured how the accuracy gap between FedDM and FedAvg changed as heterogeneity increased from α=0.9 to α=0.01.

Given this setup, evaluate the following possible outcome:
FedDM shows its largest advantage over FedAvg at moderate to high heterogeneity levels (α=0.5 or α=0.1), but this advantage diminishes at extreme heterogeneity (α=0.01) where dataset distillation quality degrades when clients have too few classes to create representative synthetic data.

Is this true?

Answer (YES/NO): NO